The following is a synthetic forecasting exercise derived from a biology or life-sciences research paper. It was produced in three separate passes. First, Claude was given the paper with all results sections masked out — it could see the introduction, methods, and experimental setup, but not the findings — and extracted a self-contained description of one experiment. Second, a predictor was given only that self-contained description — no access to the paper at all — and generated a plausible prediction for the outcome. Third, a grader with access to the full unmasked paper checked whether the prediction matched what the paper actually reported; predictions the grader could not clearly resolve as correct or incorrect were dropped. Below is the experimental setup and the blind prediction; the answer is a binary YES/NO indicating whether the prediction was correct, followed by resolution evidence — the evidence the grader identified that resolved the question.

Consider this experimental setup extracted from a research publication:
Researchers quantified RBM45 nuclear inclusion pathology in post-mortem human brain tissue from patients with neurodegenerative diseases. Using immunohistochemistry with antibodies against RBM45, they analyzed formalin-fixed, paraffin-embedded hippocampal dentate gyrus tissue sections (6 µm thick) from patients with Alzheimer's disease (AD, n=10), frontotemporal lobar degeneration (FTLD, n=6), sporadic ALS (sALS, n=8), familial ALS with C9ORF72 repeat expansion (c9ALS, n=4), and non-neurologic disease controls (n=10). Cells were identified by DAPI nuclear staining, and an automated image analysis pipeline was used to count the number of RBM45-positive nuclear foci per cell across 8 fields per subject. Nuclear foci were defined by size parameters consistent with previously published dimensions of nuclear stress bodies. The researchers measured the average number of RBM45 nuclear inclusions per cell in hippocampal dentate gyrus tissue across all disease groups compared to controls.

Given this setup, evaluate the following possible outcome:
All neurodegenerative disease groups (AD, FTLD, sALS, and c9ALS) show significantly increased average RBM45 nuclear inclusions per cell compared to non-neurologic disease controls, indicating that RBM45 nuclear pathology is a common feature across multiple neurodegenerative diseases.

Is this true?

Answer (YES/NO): NO